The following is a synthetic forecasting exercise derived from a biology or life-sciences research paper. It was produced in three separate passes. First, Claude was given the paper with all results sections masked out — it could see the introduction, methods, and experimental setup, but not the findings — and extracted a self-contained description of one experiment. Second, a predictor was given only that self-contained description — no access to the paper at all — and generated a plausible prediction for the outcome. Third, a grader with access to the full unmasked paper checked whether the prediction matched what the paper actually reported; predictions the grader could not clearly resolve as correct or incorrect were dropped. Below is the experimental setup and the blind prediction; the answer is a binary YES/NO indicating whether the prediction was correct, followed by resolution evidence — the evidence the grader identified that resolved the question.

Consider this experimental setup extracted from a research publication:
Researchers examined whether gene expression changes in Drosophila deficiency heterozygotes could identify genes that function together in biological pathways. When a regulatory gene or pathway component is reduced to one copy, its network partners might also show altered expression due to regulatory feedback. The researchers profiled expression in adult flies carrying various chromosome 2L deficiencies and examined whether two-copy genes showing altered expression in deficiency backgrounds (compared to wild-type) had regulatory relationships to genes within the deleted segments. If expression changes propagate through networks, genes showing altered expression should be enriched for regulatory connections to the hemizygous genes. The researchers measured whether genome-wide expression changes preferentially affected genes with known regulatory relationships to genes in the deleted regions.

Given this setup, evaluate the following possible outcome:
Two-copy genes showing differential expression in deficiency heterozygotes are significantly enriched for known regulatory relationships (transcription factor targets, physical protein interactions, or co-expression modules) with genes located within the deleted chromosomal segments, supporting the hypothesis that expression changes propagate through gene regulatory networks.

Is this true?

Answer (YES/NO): YES